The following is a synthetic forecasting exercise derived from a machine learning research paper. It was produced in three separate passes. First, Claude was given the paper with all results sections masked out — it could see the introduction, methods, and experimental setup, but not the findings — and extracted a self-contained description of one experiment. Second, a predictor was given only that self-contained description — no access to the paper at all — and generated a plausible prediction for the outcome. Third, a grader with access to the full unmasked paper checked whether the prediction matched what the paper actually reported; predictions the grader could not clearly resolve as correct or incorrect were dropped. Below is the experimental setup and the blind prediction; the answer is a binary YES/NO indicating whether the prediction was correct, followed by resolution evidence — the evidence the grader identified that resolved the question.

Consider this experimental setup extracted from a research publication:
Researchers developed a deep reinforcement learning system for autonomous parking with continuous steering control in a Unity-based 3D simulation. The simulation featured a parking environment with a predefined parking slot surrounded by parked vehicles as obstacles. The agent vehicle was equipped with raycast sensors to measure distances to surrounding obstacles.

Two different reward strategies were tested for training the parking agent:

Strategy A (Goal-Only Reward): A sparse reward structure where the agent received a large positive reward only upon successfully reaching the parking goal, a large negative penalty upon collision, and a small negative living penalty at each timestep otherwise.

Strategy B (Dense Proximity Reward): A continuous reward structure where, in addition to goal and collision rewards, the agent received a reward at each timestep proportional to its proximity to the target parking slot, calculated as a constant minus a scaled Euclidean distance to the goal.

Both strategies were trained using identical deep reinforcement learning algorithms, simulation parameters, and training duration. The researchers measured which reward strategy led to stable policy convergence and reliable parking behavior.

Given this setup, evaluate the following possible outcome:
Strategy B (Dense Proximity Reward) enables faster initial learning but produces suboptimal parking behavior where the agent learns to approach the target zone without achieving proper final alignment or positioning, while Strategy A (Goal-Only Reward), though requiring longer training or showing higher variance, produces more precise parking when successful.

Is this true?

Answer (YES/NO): NO